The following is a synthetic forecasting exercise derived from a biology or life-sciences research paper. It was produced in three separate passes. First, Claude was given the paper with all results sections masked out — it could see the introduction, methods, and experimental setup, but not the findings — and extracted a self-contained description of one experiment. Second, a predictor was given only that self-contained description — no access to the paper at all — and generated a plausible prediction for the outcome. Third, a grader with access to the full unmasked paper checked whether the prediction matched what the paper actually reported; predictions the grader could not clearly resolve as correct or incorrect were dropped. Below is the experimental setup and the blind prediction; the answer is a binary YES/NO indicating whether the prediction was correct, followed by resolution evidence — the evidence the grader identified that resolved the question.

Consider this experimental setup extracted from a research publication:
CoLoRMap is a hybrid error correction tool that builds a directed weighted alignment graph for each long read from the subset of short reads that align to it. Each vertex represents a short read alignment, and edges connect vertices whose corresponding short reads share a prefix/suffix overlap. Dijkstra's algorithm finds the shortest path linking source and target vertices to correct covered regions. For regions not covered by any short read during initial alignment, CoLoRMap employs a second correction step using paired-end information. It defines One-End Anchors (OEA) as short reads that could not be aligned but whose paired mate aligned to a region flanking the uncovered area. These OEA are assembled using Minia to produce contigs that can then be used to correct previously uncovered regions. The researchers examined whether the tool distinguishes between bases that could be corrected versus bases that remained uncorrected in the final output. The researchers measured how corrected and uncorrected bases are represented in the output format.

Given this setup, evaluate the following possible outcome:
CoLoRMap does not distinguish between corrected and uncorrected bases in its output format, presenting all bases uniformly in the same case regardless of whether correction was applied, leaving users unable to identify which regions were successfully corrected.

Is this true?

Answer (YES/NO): NO